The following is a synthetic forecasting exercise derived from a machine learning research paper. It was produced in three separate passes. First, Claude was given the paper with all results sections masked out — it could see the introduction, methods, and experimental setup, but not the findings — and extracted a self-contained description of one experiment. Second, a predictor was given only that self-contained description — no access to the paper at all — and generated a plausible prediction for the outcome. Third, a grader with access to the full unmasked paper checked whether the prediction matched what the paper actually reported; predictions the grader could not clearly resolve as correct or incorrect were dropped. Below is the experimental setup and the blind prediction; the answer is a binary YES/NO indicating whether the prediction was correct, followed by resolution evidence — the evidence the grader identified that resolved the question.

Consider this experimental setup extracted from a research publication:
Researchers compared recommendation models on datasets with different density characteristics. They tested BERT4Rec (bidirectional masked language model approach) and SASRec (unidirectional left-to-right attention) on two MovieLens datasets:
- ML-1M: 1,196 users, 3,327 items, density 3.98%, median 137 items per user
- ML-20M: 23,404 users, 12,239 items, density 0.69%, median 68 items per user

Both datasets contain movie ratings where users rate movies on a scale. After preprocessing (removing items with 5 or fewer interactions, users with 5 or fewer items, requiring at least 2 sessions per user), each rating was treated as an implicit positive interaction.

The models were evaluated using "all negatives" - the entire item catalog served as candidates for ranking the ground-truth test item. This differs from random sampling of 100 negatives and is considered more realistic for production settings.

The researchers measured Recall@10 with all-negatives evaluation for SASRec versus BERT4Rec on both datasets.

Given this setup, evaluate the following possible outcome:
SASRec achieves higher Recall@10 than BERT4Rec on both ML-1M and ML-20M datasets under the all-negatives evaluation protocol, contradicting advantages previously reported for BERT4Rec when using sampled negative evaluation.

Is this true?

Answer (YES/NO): YES